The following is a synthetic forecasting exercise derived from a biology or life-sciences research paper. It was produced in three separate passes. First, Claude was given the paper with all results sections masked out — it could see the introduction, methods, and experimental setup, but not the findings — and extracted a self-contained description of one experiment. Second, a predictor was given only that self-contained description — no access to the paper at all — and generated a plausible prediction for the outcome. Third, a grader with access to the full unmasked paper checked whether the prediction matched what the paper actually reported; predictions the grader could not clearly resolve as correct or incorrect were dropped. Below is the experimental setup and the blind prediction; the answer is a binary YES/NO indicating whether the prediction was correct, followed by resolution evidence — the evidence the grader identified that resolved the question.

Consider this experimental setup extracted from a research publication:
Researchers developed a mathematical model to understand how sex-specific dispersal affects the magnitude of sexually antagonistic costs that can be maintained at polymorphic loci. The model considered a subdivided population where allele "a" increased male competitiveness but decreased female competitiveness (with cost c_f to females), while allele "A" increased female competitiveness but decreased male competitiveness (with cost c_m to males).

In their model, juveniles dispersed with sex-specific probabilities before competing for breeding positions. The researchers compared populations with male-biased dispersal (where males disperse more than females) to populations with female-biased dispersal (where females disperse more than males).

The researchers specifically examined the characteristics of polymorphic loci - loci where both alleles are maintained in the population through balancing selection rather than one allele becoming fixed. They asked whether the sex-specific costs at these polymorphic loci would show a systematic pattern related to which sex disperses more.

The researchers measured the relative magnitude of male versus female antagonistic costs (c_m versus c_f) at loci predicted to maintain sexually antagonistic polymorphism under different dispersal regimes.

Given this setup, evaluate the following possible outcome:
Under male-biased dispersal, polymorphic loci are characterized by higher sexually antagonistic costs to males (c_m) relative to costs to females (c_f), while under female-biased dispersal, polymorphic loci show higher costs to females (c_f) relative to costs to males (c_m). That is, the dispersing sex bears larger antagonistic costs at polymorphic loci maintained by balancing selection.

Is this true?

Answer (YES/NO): NO